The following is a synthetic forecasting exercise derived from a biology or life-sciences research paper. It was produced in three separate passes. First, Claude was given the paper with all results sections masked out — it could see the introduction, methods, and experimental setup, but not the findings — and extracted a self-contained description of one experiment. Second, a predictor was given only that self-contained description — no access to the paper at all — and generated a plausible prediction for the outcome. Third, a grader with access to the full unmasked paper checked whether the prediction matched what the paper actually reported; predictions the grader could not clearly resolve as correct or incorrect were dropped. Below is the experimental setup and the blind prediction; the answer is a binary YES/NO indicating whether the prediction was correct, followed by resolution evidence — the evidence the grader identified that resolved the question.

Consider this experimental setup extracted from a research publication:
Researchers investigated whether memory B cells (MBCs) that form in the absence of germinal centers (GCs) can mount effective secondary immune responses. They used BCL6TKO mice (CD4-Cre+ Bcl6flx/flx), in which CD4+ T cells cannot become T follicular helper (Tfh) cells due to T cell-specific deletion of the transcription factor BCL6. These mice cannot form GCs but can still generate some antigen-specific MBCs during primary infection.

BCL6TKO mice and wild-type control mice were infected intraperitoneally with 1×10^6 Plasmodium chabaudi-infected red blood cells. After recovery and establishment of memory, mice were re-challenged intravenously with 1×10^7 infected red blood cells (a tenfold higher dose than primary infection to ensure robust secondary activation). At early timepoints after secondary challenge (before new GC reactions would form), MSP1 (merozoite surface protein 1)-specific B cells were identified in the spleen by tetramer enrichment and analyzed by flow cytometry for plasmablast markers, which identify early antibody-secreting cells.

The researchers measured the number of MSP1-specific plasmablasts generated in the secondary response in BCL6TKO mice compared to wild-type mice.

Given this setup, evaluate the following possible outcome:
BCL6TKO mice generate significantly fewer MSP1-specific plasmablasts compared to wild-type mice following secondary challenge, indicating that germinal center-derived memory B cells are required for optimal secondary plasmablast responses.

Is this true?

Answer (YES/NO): NO